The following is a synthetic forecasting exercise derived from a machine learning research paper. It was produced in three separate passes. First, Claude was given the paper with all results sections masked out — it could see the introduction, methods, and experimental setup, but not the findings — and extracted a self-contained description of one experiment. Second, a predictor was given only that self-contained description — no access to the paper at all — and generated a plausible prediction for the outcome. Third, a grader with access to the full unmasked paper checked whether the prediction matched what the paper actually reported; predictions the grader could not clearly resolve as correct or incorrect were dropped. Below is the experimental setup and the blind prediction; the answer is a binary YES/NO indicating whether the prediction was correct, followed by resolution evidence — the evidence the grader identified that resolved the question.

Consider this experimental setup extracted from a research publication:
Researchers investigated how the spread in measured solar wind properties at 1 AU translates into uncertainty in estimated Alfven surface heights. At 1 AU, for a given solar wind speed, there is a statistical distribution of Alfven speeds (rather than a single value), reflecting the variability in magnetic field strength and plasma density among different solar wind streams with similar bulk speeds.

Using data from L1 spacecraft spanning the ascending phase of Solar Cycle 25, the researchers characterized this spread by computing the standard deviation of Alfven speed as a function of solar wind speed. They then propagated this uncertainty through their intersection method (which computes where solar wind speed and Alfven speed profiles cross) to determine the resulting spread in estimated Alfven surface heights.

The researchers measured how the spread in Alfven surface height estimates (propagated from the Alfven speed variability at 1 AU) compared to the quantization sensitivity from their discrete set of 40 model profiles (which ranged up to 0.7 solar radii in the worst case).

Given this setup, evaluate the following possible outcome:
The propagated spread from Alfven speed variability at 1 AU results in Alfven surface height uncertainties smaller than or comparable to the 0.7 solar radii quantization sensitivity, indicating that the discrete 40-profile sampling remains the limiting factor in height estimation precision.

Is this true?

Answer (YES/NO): NO